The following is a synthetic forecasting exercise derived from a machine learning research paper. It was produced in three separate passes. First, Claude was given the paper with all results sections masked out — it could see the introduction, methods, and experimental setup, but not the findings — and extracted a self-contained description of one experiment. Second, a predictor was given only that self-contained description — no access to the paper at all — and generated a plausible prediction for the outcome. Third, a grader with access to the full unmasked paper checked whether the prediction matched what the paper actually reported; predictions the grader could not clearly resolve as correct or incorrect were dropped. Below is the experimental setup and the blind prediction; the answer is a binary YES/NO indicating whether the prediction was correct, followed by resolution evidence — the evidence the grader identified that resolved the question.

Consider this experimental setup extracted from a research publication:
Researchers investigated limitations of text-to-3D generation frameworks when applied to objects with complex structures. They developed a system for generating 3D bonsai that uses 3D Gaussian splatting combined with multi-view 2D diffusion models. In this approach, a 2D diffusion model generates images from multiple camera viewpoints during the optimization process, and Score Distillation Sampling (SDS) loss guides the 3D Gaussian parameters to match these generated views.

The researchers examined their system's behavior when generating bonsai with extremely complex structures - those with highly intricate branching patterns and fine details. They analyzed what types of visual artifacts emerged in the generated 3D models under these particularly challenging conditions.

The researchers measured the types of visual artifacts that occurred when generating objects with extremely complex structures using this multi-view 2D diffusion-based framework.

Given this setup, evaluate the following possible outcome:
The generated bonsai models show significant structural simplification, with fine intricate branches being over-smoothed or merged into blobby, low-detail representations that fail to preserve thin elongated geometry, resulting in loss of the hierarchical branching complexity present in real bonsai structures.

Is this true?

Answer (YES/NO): NO